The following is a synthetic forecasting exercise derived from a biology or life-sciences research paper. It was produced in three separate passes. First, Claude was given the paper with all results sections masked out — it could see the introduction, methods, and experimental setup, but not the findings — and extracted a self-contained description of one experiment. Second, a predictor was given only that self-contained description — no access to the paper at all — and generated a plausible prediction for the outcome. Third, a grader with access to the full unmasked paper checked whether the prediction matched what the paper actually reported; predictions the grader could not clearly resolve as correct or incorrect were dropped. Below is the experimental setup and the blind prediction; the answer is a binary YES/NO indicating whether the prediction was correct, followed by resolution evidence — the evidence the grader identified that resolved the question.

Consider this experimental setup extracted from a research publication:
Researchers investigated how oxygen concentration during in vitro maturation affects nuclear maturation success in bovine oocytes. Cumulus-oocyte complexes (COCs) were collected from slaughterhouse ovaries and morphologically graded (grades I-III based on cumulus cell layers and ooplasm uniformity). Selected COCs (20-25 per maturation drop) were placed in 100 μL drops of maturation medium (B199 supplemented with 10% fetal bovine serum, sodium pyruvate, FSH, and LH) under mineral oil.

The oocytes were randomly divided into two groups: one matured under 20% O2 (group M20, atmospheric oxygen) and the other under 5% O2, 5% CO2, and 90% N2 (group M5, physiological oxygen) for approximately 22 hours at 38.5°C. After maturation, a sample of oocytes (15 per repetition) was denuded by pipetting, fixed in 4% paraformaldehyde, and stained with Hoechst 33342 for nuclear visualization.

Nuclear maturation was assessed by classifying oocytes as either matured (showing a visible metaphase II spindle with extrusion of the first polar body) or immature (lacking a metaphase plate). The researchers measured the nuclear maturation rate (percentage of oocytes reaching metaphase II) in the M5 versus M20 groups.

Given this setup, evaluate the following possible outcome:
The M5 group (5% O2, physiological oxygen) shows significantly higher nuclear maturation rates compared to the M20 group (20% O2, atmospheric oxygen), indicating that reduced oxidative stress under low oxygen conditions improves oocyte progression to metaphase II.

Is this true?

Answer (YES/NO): NO